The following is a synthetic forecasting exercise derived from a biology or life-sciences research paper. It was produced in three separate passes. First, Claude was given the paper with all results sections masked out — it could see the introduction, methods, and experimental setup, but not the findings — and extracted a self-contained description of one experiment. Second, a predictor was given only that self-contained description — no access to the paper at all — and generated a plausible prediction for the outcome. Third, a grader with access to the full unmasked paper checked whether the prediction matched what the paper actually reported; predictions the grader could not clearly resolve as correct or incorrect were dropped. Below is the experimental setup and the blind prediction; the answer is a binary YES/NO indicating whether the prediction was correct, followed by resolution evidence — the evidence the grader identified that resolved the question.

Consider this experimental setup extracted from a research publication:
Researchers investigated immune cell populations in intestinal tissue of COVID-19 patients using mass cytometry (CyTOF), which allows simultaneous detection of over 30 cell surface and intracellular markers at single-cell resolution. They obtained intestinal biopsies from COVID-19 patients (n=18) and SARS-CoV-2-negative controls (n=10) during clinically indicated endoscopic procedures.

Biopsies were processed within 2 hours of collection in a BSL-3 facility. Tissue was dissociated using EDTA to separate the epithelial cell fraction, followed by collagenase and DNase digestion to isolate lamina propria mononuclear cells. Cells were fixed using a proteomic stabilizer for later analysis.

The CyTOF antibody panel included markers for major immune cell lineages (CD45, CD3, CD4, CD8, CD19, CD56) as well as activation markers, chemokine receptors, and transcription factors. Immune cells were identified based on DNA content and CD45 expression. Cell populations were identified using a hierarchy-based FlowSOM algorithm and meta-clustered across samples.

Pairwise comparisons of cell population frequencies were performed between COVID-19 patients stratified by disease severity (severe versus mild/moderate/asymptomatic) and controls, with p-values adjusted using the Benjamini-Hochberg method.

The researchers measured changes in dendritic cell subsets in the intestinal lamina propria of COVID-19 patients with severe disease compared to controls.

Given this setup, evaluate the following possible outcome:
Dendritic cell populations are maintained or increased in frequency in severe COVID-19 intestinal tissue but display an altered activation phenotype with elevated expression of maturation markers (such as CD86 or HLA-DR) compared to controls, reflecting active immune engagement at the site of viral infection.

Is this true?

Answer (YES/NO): NO